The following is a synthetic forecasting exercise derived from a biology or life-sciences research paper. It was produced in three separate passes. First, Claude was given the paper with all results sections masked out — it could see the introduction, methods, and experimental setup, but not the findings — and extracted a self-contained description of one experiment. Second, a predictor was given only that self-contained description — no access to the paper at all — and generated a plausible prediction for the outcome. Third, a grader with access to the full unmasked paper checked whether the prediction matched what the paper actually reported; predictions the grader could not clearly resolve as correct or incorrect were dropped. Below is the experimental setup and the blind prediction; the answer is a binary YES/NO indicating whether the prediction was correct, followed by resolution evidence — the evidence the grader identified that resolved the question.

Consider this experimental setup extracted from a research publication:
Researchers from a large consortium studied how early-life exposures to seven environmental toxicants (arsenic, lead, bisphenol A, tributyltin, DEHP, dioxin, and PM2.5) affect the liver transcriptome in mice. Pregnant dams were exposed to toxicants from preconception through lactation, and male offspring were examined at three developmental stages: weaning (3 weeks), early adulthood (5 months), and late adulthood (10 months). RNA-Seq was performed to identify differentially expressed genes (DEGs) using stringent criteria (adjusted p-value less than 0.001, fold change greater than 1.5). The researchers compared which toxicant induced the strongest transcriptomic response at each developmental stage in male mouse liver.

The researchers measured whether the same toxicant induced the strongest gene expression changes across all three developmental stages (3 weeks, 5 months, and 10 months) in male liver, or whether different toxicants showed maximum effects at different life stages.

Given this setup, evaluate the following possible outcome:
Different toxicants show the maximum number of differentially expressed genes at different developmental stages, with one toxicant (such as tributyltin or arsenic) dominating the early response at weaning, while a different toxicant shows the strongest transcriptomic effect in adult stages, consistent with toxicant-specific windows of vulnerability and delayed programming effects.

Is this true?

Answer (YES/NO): YES